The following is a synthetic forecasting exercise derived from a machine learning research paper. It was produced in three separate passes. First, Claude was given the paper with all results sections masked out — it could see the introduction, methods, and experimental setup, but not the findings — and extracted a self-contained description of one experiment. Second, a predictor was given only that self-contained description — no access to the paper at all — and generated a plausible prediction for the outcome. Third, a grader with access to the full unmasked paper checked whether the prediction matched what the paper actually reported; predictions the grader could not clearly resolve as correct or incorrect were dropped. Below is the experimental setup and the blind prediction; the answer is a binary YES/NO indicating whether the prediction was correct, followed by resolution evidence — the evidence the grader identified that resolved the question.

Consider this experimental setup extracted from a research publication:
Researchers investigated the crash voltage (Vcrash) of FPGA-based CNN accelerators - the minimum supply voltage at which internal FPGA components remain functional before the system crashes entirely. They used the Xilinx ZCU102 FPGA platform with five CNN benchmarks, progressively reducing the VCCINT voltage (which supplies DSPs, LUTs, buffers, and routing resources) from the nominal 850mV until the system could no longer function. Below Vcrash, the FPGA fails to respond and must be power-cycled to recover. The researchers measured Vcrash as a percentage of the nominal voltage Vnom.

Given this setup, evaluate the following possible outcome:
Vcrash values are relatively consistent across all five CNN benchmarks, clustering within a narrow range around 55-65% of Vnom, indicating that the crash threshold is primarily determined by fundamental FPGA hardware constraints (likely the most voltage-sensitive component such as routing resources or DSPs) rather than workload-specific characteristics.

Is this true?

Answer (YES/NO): YES